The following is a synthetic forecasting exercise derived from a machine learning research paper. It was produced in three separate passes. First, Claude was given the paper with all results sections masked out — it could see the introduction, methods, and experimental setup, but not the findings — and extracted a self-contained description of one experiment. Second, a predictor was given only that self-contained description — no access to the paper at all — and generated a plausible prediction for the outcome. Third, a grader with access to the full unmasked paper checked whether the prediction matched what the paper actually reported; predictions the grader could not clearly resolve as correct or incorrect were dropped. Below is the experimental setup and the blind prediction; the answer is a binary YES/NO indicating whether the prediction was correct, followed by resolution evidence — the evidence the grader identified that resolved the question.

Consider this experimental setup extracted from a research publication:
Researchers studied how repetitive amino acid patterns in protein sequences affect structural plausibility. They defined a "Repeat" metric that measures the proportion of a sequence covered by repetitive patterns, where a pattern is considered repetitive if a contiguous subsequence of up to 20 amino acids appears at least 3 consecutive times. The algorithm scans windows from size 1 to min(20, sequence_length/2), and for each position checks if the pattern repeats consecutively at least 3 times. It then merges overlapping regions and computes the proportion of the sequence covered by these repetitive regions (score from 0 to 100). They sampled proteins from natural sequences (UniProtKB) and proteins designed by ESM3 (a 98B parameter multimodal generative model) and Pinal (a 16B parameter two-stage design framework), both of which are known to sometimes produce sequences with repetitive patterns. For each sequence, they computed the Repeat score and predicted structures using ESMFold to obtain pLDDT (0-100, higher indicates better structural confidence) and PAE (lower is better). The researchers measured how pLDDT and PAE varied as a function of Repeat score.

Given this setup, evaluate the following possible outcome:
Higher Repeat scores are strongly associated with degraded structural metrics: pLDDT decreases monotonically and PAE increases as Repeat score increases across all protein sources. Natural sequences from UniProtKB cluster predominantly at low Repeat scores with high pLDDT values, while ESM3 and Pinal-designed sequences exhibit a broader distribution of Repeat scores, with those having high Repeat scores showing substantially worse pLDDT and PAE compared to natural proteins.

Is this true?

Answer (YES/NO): NO